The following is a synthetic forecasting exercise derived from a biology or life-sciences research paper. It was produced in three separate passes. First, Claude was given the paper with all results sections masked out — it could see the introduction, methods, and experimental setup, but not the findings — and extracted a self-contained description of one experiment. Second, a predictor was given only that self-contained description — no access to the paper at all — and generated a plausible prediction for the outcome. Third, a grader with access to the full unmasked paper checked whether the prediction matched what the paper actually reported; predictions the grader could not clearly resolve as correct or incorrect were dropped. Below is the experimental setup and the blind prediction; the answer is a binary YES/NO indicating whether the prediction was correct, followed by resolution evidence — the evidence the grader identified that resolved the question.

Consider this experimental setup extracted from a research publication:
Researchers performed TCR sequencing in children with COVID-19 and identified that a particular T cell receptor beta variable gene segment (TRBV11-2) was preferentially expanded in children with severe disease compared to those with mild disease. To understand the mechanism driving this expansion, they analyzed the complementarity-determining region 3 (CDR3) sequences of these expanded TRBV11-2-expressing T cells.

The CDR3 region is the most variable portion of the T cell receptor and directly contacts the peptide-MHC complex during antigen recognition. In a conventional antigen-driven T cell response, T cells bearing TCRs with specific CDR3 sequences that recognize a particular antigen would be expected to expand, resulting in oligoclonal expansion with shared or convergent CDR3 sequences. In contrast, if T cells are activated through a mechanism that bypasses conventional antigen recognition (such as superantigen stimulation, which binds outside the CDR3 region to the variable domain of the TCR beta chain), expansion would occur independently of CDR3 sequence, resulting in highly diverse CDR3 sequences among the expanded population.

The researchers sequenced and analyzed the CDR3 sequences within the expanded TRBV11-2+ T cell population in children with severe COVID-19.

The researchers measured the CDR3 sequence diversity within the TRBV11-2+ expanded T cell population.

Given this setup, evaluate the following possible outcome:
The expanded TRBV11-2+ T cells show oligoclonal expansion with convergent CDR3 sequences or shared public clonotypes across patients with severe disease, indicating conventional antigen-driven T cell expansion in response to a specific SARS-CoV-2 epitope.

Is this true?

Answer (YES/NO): NO